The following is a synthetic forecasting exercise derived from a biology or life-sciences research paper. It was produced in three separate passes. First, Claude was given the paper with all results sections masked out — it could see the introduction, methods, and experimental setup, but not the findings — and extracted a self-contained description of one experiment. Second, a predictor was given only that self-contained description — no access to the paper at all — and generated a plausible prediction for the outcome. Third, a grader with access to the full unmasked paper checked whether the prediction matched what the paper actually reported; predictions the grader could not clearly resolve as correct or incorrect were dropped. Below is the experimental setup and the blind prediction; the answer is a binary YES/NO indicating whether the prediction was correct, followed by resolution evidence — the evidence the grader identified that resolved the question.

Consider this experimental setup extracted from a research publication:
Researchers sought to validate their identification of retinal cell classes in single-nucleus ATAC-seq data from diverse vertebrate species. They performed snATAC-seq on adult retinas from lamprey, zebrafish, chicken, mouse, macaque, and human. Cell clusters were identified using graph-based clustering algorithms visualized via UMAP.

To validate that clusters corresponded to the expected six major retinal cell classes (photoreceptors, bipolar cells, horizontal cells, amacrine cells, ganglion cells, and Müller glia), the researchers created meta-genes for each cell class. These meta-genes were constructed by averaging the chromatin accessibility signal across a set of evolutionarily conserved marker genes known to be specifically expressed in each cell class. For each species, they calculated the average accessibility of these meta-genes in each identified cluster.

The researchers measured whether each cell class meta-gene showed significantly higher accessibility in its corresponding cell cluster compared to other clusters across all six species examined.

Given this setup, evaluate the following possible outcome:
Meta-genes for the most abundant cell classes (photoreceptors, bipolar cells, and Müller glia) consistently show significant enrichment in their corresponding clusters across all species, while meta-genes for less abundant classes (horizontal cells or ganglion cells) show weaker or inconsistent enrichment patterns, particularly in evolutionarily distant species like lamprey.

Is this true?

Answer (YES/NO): NO